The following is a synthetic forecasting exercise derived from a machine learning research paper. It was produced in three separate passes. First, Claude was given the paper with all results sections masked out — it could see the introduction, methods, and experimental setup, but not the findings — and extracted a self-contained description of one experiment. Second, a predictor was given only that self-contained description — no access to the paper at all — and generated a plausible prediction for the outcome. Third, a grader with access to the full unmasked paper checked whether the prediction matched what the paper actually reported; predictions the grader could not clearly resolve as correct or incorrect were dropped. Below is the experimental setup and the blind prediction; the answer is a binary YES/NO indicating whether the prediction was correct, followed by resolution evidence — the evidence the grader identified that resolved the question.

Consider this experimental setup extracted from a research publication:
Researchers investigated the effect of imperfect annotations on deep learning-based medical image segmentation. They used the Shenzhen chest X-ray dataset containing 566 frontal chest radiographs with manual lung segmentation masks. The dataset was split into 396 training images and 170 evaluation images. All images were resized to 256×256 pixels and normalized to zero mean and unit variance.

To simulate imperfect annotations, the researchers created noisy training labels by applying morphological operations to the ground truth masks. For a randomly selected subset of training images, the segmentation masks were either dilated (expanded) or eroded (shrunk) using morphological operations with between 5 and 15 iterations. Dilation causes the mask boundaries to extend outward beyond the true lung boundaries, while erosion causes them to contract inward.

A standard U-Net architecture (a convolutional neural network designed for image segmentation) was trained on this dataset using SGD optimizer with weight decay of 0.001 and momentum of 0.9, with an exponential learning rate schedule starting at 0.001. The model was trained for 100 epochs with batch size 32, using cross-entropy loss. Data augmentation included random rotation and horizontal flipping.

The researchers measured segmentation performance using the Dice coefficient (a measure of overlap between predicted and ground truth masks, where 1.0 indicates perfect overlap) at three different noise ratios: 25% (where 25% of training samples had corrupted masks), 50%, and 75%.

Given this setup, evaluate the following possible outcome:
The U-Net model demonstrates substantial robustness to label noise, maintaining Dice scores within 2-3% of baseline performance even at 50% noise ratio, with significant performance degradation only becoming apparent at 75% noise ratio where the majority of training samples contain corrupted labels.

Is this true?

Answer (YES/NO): NO